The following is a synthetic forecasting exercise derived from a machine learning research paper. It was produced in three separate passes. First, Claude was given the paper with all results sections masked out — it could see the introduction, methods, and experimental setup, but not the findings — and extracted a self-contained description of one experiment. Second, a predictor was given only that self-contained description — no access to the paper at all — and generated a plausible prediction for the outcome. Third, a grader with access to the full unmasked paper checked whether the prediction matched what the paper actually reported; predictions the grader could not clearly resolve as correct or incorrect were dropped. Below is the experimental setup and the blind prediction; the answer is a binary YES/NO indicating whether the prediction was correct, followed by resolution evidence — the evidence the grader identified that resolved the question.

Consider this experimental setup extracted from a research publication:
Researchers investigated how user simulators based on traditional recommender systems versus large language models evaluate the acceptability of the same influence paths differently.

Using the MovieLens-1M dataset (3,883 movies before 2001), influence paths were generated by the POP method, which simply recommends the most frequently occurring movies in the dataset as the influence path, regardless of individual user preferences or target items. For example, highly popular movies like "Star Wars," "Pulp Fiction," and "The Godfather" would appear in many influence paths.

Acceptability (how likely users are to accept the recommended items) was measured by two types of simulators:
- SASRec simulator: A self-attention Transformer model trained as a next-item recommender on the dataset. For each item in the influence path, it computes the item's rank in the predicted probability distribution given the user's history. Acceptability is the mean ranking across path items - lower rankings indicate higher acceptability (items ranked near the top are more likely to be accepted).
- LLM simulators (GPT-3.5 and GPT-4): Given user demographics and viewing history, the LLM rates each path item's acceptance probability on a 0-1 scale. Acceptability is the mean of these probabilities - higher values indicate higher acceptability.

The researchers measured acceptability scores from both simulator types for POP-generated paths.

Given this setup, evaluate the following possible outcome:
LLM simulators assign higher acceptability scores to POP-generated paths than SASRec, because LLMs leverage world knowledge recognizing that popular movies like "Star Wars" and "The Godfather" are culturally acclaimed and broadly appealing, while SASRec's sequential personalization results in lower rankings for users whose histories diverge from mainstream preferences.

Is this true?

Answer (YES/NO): NO